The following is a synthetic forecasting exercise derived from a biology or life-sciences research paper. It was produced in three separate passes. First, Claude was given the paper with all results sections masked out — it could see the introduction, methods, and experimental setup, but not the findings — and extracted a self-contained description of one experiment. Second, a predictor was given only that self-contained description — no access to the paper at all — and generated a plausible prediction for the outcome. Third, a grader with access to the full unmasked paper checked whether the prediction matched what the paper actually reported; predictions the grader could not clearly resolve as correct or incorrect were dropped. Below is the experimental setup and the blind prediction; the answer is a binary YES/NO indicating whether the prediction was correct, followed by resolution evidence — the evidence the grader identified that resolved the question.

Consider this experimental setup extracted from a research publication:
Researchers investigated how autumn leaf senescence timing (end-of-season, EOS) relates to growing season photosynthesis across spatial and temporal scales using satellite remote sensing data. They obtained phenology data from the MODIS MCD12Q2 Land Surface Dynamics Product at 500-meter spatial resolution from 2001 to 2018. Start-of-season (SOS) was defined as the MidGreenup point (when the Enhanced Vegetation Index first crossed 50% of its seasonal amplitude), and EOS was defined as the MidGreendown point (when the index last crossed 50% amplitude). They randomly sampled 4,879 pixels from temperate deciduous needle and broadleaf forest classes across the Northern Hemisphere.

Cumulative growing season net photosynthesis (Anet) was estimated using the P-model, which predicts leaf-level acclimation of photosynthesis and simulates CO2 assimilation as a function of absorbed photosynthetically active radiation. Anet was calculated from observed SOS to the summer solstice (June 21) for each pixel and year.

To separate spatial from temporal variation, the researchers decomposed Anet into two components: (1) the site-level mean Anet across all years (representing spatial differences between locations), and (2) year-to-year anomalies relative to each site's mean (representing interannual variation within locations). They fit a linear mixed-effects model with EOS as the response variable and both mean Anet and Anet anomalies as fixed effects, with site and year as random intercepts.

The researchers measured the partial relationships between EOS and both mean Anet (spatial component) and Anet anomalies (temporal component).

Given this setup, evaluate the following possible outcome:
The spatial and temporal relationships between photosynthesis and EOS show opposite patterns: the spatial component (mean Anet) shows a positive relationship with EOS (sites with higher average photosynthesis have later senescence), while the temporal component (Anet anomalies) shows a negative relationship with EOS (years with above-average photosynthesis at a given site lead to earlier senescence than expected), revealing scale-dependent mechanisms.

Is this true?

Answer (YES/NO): YES